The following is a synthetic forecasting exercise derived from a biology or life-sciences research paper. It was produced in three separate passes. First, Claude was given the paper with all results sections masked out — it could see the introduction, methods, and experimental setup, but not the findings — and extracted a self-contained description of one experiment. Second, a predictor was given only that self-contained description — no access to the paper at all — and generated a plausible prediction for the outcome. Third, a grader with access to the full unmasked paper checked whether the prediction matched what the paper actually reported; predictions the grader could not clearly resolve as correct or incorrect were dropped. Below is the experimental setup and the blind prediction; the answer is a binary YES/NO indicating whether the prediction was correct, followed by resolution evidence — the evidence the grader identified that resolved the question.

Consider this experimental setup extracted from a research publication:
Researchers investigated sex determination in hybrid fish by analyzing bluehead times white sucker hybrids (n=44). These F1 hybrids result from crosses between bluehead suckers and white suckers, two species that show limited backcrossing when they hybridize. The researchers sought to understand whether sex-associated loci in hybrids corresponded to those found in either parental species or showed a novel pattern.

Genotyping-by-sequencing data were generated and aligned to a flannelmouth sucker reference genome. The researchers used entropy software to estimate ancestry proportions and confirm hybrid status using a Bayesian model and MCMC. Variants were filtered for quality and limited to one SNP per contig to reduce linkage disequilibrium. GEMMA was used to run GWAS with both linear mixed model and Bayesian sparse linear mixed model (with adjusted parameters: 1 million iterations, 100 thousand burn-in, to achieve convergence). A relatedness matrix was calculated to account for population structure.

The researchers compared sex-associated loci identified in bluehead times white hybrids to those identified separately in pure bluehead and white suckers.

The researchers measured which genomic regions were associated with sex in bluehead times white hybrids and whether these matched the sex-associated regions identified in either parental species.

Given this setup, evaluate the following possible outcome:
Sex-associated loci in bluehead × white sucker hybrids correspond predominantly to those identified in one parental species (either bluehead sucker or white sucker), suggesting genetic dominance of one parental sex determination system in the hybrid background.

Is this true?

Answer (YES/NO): NO